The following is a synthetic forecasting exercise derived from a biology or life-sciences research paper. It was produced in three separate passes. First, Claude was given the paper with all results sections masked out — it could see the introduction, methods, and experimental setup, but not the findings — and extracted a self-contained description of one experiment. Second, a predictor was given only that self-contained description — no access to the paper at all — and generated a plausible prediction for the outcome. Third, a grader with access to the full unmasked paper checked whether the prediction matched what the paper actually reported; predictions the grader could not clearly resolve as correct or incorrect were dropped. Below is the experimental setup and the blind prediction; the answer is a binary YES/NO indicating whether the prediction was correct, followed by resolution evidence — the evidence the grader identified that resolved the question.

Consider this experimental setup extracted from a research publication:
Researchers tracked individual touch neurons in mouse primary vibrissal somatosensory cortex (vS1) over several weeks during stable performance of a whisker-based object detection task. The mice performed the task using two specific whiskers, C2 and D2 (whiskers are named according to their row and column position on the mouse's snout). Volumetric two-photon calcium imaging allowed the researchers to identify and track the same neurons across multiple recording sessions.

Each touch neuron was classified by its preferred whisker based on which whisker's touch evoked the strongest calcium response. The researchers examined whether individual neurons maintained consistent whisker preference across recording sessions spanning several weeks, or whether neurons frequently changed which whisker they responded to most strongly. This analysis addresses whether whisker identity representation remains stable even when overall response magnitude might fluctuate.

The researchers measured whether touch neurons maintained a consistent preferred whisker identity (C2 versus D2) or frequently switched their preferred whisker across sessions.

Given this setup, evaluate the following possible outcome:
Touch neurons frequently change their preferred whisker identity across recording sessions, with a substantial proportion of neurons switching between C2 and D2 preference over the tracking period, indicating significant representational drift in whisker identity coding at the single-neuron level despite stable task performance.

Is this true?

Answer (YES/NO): NO